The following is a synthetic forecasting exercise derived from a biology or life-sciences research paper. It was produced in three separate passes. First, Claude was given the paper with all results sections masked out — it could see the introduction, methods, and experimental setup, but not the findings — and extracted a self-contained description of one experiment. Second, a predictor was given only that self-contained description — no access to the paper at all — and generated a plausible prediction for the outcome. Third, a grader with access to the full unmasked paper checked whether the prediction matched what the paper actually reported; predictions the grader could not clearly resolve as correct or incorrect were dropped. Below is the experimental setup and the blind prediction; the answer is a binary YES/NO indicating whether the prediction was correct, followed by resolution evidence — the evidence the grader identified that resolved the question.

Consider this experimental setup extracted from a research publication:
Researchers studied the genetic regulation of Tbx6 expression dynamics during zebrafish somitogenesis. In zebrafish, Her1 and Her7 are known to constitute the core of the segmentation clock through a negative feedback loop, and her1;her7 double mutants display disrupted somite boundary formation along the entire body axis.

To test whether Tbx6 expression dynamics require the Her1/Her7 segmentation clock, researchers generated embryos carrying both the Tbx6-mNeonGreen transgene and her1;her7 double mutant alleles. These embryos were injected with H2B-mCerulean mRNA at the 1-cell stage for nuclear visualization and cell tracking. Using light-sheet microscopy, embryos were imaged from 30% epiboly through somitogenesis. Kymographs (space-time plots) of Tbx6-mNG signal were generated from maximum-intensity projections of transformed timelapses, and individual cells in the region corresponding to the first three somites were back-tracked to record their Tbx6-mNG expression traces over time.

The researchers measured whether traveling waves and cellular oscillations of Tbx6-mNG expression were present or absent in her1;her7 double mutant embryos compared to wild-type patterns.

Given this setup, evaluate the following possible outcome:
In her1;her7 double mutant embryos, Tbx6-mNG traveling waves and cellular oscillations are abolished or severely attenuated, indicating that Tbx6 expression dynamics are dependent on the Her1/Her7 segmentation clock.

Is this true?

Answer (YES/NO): YES